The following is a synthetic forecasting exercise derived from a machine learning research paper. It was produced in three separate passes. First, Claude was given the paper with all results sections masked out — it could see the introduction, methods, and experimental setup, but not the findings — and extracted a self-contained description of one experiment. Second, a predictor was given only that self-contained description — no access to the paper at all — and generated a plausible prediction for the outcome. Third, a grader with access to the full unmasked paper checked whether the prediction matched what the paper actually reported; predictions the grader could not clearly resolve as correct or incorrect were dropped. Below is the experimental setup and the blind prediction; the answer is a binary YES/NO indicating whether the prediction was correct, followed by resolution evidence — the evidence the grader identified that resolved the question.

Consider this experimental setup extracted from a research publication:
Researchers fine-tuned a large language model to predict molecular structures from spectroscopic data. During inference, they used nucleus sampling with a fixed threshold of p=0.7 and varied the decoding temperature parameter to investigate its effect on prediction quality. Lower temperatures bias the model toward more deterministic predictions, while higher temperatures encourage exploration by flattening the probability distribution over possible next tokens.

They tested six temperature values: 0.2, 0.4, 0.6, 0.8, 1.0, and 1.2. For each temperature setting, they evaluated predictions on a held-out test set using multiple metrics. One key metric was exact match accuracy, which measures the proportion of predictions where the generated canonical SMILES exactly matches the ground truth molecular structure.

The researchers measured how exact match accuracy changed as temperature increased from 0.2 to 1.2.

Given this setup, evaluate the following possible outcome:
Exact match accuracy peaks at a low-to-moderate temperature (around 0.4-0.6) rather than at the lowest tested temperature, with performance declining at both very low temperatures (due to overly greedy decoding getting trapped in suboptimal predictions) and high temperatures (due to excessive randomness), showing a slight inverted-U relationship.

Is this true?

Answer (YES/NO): YES